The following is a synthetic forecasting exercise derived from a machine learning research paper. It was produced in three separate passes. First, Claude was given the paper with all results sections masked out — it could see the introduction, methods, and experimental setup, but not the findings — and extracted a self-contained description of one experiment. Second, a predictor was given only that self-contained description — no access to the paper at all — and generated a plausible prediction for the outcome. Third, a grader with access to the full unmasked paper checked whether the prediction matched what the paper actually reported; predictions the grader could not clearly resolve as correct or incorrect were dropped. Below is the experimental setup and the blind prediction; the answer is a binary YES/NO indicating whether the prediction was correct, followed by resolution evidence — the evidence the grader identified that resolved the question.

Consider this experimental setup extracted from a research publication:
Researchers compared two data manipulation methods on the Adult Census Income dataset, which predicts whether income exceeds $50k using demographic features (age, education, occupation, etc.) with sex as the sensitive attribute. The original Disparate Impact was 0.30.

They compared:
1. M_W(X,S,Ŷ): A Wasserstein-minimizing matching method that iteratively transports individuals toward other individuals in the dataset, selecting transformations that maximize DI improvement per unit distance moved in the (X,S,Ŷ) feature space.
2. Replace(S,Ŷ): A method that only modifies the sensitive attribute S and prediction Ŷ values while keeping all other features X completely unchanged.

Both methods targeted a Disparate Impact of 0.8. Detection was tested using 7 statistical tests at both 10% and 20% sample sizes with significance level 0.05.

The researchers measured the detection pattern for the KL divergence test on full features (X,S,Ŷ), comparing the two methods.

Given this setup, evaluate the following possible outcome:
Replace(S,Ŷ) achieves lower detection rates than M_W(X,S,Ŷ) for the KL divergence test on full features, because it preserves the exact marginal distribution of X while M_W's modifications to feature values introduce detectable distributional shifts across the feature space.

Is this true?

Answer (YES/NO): NO